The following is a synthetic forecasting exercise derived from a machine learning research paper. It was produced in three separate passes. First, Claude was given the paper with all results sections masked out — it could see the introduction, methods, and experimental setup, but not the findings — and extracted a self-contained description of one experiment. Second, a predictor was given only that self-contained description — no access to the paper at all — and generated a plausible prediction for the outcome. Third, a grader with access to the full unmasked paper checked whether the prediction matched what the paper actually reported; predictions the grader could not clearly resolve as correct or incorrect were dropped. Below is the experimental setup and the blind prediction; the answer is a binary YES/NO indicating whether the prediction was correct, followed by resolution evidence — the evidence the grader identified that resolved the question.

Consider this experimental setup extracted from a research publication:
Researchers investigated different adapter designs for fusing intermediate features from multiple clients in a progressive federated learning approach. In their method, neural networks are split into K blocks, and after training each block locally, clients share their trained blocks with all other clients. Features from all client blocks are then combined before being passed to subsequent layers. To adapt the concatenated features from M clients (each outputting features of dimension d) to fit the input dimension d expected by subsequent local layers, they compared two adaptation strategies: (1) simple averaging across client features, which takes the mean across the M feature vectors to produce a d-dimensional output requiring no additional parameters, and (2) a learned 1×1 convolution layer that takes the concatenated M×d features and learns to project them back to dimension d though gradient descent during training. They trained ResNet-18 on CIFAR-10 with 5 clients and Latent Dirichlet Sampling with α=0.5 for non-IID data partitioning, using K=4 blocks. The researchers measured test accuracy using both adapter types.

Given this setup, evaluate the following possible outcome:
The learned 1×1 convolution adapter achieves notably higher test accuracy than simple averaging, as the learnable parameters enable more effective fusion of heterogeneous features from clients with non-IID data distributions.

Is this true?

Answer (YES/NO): NO